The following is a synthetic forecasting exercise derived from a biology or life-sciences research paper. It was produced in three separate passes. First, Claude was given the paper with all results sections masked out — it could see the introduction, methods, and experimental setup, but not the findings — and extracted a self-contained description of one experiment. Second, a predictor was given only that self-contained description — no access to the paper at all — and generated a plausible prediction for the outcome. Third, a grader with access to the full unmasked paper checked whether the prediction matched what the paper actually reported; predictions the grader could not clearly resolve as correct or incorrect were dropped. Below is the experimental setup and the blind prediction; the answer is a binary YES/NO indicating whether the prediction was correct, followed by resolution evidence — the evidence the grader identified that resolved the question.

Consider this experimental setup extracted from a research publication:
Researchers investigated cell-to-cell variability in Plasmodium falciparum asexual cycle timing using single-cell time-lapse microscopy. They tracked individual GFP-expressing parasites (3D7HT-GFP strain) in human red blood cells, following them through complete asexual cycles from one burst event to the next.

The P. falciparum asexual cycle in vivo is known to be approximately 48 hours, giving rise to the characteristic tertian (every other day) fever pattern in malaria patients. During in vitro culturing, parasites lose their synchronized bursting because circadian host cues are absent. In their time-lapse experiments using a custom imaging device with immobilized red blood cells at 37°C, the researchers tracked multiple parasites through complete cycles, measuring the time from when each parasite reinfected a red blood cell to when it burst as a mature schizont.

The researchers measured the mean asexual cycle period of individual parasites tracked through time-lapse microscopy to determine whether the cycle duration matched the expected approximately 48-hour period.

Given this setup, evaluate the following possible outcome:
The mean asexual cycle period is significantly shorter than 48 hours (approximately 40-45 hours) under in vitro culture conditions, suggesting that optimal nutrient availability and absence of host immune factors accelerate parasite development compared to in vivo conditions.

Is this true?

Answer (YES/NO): NO